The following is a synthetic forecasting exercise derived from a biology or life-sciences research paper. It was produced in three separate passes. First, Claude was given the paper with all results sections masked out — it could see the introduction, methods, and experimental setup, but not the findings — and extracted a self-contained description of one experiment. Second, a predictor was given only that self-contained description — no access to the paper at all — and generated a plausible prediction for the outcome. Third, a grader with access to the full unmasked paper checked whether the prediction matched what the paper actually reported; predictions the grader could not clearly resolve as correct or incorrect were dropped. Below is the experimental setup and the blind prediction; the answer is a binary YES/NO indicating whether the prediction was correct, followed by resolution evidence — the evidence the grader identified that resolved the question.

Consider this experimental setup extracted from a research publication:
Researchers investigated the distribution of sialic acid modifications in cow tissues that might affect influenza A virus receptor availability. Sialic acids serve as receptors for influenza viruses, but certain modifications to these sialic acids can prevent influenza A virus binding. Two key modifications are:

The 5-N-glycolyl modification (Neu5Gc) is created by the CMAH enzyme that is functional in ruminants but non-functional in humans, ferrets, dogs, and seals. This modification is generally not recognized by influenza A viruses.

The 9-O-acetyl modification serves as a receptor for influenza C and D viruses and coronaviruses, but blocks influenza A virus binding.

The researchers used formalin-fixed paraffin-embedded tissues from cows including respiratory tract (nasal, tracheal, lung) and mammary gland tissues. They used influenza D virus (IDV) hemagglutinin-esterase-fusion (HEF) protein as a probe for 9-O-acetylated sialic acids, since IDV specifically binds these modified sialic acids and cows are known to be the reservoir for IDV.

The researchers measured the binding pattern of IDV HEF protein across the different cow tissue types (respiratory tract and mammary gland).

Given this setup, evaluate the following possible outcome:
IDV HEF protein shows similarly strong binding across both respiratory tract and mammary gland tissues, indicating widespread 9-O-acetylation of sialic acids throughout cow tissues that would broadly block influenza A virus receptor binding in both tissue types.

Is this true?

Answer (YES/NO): NO